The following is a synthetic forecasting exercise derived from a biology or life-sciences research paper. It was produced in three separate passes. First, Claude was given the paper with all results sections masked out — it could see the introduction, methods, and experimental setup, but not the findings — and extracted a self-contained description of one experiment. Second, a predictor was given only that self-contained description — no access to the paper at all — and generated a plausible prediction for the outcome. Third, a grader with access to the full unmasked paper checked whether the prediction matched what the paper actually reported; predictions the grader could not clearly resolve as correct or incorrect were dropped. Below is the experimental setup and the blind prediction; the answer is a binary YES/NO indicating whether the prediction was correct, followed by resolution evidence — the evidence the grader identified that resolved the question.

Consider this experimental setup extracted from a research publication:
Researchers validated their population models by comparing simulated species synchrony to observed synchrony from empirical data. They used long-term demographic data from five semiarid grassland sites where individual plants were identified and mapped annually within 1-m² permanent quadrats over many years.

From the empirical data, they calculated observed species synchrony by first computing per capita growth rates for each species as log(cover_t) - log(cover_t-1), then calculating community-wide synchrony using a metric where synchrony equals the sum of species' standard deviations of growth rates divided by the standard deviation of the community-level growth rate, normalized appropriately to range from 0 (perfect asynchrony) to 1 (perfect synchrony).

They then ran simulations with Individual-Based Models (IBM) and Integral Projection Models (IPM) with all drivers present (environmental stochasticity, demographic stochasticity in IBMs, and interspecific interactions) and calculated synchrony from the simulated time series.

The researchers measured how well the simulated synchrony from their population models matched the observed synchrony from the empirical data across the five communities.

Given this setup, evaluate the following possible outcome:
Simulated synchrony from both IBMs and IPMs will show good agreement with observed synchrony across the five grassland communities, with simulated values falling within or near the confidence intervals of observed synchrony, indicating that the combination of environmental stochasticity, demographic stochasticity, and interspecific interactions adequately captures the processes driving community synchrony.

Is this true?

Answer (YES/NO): YES